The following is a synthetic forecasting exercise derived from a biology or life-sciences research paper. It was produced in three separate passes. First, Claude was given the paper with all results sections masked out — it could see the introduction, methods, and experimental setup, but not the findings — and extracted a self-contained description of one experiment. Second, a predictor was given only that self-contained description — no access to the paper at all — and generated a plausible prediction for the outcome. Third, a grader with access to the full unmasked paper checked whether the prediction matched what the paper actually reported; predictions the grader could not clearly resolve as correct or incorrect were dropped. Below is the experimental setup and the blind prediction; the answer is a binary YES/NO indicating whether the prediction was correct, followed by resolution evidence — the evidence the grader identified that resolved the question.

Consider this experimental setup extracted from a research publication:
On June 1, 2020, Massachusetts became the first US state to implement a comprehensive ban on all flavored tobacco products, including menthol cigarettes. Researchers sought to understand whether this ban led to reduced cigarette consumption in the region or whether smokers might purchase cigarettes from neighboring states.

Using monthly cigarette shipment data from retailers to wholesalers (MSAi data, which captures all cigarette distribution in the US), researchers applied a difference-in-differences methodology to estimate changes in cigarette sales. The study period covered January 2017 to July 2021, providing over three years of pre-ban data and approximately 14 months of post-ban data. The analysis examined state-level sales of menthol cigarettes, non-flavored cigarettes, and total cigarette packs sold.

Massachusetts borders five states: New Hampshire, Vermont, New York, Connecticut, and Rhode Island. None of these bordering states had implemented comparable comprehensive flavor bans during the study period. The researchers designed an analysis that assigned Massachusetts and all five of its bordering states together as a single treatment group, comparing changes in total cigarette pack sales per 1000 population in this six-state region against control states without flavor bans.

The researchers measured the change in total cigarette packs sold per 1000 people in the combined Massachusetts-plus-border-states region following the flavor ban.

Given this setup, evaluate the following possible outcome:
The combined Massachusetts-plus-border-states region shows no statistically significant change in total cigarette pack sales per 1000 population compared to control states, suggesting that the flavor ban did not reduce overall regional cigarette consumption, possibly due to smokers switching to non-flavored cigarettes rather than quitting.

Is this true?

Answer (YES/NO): NO